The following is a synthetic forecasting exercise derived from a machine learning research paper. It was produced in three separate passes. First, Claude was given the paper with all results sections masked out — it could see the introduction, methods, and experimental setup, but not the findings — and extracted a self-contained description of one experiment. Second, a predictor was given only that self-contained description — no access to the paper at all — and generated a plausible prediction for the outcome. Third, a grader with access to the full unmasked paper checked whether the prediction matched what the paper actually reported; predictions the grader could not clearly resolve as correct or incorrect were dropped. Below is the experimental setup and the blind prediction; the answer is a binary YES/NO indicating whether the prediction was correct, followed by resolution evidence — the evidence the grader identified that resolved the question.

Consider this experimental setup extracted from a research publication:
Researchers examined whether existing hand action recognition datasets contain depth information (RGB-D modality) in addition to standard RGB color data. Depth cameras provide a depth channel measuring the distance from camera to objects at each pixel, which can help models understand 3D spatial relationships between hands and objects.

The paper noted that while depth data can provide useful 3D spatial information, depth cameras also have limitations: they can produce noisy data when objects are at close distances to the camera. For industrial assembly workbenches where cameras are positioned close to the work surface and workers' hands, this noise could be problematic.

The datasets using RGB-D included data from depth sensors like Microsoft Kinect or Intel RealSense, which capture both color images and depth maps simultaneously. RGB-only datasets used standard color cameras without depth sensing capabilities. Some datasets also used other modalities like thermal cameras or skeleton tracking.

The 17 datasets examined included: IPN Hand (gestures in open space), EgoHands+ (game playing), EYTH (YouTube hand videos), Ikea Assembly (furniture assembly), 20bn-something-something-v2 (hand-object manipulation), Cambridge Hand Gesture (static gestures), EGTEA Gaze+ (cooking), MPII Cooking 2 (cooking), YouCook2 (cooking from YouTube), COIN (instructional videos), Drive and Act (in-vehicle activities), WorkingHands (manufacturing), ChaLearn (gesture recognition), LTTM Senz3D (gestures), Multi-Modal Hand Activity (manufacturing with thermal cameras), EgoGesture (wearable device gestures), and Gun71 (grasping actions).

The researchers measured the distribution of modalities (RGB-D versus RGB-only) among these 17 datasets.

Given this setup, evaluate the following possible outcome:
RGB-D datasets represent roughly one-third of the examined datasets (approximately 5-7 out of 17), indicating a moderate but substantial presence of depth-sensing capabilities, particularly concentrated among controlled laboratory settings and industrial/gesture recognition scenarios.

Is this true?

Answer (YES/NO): NO